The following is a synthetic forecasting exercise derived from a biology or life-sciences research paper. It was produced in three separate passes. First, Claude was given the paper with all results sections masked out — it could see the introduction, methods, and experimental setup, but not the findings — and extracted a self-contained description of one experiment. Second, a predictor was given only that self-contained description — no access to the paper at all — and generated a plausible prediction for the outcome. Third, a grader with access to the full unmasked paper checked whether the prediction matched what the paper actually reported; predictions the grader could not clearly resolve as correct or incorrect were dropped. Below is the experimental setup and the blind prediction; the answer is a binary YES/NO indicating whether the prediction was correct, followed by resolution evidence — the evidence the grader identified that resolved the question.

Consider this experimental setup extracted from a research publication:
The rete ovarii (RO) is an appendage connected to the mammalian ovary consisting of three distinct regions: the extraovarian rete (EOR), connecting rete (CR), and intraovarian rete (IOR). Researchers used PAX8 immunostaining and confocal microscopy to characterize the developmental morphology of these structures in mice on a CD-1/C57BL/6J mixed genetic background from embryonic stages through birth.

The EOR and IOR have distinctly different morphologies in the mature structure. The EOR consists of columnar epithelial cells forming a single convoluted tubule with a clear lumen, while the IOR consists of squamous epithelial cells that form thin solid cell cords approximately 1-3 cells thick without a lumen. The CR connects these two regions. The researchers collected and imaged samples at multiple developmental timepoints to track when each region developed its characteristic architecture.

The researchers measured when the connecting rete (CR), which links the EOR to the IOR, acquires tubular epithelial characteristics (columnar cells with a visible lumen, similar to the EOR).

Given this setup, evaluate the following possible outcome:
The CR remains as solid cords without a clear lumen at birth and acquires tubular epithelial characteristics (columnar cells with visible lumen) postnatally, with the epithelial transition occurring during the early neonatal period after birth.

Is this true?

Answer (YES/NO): NO